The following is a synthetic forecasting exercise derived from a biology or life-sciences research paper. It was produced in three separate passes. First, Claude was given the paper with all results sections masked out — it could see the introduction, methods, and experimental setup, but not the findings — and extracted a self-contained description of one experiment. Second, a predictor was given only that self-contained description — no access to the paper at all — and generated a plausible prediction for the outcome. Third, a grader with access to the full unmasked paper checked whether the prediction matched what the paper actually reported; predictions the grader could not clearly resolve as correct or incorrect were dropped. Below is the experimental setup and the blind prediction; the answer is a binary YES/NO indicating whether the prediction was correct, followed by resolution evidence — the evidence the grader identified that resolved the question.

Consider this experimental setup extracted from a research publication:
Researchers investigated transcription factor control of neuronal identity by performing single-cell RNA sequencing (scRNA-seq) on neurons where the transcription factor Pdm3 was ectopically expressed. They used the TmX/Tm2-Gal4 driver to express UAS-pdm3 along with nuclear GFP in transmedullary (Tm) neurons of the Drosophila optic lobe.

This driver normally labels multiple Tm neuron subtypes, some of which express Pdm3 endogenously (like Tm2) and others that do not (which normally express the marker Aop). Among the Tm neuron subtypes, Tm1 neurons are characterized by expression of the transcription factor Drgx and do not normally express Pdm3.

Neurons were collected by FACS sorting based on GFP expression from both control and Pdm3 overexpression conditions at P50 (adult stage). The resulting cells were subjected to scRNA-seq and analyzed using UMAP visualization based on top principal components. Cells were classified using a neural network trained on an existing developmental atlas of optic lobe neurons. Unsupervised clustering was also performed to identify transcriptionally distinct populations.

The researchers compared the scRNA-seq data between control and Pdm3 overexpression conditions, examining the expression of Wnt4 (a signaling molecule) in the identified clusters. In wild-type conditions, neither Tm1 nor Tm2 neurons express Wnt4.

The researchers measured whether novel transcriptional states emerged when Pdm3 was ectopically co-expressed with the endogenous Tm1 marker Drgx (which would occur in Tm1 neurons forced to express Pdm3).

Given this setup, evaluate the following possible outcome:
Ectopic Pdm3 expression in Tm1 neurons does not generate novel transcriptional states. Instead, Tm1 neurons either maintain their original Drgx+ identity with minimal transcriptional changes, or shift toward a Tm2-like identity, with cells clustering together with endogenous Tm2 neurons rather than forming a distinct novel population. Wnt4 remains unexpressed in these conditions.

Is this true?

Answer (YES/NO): NO